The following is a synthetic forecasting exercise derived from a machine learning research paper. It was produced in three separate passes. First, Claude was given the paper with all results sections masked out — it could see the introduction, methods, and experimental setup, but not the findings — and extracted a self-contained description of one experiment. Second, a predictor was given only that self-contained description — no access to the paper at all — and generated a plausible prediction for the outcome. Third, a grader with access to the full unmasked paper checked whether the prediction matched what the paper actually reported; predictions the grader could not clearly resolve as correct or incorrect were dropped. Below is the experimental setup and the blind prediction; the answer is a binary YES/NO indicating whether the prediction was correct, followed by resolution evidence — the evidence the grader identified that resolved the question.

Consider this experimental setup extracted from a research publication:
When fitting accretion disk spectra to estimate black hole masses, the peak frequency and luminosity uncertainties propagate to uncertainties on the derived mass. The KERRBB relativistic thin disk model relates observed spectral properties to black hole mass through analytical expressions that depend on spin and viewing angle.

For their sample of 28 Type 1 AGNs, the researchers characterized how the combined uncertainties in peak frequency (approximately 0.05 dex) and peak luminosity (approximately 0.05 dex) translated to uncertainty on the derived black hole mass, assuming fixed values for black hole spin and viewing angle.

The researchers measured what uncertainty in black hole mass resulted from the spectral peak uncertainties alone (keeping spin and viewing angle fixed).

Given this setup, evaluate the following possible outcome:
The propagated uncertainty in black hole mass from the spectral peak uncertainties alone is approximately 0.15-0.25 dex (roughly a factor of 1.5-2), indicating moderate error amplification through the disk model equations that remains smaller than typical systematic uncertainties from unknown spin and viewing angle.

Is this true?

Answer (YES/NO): NO